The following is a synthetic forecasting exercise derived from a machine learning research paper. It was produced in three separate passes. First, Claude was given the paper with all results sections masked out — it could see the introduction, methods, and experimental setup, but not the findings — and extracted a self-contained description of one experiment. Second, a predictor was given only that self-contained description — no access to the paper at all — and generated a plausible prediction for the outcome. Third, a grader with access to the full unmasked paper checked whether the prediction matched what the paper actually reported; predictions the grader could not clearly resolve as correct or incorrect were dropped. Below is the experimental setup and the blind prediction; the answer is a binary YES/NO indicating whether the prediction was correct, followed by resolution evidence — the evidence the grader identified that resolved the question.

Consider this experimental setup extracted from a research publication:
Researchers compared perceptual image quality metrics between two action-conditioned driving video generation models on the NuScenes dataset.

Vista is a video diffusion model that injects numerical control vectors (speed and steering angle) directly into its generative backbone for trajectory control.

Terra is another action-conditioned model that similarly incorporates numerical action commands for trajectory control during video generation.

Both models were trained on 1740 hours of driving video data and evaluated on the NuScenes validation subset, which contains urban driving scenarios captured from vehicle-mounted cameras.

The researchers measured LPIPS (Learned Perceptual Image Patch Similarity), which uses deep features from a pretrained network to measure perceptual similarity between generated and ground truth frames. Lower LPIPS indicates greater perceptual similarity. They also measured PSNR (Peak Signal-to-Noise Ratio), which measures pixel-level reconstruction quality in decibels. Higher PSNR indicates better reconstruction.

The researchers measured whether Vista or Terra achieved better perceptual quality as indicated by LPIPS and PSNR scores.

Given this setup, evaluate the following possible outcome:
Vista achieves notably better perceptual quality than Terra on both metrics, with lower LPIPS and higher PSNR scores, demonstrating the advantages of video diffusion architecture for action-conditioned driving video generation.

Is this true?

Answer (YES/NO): YES